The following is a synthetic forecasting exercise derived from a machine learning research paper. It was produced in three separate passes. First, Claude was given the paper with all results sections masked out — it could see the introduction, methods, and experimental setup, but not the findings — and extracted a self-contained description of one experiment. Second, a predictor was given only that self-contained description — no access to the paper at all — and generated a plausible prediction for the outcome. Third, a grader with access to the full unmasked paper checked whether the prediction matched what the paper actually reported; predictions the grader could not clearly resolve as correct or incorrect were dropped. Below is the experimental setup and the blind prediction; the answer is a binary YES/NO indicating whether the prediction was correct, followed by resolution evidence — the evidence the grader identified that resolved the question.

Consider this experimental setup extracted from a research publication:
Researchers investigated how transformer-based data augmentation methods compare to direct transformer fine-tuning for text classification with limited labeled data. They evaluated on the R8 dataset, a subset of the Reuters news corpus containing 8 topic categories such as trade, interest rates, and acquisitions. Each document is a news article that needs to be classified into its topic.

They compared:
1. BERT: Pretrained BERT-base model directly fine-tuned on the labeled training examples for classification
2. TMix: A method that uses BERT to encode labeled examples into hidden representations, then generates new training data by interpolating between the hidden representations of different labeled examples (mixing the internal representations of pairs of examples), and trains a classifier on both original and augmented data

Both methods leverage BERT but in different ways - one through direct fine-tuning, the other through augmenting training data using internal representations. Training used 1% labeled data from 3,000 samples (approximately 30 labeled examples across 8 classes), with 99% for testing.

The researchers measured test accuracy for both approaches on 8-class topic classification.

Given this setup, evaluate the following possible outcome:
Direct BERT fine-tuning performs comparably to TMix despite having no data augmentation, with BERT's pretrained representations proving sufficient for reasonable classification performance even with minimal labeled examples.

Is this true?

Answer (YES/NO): NO